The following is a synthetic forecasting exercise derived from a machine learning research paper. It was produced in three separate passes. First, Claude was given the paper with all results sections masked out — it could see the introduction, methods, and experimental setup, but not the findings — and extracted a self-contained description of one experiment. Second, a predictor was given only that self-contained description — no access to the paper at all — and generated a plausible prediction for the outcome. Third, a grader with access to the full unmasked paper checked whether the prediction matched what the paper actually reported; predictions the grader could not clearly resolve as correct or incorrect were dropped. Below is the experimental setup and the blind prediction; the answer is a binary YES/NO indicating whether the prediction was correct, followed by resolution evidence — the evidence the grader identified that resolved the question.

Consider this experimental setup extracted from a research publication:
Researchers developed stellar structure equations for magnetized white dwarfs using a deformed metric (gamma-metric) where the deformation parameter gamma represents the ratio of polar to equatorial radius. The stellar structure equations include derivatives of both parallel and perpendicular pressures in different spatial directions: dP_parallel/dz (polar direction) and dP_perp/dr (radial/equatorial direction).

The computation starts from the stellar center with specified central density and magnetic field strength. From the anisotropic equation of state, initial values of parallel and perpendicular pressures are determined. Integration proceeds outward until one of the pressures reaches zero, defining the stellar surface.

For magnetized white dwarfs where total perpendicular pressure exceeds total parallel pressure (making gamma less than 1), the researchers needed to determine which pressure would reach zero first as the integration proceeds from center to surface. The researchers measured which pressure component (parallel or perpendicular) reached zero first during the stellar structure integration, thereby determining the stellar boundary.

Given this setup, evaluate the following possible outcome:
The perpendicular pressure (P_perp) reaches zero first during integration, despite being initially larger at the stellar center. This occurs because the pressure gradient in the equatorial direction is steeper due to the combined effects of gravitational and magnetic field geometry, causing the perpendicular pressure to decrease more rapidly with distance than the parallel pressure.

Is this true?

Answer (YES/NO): NO